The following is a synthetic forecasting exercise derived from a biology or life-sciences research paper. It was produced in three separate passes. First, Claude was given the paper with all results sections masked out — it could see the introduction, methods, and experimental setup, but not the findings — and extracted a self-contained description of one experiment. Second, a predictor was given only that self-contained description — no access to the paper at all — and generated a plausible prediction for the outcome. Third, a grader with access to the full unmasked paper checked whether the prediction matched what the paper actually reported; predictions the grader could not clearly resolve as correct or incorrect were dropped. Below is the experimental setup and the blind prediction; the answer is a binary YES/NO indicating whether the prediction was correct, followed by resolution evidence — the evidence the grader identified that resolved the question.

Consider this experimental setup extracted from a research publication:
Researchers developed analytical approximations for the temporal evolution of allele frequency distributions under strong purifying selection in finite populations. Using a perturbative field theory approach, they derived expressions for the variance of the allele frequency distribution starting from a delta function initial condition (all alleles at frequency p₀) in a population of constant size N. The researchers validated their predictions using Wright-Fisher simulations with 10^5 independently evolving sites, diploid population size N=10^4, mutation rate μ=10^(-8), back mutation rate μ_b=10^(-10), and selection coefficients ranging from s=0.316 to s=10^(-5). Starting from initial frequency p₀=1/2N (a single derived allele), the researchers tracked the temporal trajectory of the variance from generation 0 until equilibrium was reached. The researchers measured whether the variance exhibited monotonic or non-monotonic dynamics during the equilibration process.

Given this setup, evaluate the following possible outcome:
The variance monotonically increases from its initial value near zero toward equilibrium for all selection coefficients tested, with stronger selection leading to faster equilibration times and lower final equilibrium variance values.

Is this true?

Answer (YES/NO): NO